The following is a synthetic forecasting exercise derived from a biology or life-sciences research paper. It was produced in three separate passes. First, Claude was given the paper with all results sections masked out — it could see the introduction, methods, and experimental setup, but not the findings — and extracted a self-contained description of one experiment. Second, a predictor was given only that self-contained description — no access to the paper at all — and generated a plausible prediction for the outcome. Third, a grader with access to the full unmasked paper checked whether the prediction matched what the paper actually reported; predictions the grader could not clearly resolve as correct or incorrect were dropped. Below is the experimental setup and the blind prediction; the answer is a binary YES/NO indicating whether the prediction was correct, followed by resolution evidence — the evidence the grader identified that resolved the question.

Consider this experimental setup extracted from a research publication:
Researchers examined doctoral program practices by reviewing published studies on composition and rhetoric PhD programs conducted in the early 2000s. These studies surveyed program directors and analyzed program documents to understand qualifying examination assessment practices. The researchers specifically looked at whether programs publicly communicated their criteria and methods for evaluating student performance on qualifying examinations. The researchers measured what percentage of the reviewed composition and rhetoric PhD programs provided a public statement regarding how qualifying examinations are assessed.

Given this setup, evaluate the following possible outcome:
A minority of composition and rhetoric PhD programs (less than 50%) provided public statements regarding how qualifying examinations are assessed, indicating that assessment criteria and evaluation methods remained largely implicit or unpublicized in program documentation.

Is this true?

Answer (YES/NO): YES